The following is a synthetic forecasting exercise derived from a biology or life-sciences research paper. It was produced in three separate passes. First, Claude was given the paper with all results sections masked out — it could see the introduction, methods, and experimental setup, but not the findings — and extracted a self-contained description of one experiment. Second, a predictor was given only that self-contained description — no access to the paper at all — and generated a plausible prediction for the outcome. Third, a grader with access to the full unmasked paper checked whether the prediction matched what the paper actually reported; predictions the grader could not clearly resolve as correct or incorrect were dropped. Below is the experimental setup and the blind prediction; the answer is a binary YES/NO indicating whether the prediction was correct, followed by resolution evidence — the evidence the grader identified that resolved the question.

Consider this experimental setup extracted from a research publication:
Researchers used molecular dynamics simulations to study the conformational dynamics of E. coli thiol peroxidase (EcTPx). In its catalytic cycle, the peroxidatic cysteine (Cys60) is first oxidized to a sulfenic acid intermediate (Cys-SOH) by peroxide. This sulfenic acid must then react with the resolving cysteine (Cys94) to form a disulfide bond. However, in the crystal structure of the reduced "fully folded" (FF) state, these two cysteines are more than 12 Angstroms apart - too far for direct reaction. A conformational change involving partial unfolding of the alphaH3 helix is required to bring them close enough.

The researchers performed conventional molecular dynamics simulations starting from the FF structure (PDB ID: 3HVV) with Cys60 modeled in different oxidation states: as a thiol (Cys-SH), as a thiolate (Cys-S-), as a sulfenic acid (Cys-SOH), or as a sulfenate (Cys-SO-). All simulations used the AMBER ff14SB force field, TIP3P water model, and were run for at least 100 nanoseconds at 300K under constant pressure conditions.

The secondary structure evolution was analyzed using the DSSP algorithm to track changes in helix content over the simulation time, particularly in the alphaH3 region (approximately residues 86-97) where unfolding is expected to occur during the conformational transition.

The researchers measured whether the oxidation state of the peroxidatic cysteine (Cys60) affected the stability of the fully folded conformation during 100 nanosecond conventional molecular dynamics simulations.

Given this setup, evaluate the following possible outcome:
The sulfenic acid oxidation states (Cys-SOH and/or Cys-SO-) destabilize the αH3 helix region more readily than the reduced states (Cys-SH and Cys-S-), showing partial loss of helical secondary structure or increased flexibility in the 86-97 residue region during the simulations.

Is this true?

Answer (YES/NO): NO